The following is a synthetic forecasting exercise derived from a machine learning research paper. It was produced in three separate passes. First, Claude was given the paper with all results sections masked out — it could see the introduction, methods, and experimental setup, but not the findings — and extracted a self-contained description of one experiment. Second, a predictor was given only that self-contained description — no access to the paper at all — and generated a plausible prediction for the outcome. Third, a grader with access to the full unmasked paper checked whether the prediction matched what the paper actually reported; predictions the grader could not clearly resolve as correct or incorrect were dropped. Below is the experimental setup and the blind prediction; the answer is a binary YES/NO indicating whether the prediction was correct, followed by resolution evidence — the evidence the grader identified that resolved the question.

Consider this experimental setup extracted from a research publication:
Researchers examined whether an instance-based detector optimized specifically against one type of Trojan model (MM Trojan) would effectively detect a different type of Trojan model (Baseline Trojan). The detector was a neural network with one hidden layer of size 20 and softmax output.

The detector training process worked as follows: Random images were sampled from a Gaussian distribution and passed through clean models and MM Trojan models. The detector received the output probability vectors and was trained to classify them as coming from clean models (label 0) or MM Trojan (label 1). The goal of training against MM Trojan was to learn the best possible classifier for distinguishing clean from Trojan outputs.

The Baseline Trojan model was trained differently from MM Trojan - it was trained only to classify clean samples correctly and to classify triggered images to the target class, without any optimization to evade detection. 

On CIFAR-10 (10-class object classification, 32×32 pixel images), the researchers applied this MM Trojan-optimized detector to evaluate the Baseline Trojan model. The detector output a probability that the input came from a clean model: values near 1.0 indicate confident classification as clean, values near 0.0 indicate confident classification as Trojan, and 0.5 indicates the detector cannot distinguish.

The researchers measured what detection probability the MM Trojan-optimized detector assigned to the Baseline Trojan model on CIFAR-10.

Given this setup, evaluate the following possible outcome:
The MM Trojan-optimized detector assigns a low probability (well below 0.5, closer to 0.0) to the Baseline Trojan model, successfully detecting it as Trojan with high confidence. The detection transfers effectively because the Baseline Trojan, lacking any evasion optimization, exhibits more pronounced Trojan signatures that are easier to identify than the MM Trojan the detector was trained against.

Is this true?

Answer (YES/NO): NO